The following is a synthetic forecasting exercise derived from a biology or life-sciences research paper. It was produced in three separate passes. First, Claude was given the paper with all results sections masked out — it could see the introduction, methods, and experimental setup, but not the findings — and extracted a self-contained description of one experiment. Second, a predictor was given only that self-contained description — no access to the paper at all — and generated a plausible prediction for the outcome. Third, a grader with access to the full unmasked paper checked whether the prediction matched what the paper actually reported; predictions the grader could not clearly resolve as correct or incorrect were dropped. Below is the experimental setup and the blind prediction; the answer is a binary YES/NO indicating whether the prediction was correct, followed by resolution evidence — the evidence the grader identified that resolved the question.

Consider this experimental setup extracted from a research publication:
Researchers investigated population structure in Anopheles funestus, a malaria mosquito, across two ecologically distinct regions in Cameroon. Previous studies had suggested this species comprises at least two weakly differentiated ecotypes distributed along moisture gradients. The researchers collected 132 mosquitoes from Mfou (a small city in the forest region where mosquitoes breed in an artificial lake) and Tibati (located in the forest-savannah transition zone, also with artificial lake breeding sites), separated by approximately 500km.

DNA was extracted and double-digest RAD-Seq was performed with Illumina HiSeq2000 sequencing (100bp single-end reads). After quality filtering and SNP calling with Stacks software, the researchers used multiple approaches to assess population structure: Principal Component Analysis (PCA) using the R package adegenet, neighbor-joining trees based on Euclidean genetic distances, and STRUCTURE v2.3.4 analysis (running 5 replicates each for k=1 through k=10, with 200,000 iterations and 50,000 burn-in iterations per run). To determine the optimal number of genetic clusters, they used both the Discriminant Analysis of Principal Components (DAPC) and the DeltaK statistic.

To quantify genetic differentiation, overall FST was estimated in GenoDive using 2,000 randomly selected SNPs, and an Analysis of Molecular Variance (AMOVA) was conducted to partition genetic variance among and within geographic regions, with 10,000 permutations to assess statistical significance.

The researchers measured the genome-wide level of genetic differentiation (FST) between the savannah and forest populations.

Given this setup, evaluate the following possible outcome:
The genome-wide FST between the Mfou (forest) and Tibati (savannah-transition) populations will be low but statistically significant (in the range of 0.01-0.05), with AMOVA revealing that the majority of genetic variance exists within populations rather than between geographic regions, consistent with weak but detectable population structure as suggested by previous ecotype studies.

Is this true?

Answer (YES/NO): YES